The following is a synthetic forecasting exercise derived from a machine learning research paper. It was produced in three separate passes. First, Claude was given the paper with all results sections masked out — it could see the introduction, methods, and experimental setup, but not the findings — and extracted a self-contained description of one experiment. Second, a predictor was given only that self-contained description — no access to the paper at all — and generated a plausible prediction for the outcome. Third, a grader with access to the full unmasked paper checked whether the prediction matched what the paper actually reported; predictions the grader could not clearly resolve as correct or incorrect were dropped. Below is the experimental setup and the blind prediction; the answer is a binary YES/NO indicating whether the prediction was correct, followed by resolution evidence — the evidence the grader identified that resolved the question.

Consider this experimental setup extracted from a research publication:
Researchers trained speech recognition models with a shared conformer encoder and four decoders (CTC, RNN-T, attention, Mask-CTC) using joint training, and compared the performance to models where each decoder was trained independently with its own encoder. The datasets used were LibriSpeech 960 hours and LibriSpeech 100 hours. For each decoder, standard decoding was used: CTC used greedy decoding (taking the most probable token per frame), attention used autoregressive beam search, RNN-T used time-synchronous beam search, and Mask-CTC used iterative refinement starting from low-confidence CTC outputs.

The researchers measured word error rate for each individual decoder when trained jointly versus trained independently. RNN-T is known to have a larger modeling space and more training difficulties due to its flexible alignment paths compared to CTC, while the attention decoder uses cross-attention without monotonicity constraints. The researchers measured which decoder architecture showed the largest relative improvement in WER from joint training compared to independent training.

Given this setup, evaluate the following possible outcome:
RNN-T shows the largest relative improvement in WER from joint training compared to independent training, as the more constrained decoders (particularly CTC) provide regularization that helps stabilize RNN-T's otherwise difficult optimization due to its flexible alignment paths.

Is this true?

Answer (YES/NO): NO